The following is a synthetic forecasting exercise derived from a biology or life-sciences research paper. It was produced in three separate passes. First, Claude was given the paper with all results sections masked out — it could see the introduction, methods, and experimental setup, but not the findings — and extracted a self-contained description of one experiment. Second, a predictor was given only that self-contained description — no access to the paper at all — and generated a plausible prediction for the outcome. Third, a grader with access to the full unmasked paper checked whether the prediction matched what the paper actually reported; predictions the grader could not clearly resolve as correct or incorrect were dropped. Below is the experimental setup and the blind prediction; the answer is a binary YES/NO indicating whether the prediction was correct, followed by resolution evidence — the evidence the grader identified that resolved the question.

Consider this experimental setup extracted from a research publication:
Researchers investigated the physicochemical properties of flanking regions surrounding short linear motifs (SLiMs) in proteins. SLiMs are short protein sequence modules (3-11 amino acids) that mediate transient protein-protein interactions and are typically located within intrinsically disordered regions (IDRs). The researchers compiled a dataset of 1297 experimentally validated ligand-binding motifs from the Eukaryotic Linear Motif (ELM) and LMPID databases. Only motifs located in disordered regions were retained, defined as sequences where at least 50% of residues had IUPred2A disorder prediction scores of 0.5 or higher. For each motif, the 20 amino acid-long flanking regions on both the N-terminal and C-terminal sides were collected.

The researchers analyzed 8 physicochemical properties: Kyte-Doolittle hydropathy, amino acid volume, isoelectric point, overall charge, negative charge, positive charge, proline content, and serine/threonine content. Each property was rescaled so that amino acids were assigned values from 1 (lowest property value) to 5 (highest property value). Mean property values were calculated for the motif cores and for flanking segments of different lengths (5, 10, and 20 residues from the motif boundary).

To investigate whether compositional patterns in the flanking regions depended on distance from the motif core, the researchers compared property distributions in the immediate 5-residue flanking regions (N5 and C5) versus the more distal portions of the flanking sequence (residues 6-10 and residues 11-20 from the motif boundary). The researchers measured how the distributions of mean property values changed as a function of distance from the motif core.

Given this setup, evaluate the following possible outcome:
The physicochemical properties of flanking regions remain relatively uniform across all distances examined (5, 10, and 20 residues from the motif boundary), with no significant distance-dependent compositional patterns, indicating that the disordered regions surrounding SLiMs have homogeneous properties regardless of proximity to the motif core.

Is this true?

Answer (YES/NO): YES